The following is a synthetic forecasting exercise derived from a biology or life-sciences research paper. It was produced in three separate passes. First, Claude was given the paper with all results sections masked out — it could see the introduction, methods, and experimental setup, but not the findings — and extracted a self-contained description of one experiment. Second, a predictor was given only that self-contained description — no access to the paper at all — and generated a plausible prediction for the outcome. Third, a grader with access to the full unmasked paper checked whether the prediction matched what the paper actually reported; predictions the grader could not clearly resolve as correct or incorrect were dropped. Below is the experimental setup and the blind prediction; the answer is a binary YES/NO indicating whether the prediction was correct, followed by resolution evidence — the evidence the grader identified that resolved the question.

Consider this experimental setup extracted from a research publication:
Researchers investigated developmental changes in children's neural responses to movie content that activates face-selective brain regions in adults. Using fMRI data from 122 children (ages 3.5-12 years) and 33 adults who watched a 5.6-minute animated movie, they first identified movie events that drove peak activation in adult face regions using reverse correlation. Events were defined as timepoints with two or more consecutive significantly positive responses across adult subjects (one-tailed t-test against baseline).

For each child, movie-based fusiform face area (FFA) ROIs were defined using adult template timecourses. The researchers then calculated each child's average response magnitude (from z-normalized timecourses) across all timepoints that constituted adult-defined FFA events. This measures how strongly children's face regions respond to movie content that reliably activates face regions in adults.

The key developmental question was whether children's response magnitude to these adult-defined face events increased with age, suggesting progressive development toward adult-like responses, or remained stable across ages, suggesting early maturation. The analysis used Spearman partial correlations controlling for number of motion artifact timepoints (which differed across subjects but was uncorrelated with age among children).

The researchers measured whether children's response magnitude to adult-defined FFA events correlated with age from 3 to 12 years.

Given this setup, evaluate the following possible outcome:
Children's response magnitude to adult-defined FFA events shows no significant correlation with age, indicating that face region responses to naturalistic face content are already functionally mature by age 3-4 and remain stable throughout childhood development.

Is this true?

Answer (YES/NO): NO